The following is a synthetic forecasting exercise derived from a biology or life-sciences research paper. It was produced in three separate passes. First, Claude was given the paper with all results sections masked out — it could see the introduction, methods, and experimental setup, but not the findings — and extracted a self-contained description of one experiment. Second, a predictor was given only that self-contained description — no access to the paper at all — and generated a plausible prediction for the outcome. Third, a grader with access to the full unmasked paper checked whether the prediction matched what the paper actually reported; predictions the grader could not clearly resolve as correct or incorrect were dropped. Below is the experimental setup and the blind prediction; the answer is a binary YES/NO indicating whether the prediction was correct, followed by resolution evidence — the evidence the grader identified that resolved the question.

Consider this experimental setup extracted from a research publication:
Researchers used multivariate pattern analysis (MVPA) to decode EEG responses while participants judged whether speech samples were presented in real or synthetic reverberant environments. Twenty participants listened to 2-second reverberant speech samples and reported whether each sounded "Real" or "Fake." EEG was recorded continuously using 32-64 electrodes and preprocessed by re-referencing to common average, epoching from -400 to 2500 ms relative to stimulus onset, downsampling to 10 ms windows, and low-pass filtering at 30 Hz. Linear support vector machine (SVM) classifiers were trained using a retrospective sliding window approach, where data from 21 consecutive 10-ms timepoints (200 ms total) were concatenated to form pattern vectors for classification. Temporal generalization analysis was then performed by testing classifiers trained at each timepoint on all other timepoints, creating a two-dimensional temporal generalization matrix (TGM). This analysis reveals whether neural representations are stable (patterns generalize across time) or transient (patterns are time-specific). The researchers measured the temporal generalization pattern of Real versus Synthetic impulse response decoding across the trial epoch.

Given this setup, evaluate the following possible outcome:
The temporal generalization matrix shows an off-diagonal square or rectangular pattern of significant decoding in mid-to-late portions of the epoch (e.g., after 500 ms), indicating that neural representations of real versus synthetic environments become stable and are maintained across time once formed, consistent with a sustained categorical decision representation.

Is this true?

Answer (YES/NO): NO